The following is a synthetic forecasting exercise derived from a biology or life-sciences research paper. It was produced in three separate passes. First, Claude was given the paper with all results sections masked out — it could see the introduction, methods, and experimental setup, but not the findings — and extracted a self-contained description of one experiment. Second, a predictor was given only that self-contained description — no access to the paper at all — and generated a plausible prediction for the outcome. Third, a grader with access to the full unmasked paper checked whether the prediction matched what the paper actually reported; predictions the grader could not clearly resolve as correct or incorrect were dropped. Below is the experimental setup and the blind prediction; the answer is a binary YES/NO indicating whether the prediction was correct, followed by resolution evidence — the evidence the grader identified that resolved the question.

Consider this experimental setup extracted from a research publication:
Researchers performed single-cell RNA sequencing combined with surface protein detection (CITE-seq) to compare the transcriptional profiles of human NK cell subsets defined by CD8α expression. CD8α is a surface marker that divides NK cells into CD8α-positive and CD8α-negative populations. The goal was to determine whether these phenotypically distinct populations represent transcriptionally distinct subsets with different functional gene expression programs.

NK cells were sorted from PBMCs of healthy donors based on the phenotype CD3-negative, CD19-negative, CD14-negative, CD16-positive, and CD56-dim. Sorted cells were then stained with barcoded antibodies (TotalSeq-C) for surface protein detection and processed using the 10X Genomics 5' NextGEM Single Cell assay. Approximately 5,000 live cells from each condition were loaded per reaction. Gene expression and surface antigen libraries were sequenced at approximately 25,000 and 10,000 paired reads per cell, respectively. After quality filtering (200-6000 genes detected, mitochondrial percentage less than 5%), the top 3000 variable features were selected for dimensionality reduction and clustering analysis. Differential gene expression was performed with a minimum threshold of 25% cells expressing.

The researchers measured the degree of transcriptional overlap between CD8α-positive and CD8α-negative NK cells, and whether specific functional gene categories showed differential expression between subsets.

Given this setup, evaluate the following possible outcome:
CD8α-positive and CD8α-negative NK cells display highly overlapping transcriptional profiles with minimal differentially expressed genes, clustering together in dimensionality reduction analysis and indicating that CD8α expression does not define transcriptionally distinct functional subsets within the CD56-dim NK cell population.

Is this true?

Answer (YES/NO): YES